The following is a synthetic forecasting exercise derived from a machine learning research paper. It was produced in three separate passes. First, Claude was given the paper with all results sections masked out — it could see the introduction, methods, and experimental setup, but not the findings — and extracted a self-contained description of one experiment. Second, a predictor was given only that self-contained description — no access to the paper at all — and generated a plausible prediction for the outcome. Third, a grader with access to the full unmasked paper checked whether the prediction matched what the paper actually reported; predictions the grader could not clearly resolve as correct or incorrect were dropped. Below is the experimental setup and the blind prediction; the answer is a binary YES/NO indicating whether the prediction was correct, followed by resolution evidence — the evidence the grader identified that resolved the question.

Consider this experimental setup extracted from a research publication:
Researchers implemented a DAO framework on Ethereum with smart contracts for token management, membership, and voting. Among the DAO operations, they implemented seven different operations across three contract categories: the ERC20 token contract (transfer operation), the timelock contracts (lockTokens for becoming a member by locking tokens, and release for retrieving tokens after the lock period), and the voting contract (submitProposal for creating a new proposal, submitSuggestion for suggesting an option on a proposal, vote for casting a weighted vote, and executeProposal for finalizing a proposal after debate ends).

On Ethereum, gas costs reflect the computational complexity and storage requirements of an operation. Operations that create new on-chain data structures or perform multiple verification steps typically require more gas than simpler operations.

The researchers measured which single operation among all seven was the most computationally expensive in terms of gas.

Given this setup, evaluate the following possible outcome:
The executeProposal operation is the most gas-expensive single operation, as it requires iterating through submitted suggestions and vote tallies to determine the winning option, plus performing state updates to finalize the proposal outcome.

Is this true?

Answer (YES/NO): NO